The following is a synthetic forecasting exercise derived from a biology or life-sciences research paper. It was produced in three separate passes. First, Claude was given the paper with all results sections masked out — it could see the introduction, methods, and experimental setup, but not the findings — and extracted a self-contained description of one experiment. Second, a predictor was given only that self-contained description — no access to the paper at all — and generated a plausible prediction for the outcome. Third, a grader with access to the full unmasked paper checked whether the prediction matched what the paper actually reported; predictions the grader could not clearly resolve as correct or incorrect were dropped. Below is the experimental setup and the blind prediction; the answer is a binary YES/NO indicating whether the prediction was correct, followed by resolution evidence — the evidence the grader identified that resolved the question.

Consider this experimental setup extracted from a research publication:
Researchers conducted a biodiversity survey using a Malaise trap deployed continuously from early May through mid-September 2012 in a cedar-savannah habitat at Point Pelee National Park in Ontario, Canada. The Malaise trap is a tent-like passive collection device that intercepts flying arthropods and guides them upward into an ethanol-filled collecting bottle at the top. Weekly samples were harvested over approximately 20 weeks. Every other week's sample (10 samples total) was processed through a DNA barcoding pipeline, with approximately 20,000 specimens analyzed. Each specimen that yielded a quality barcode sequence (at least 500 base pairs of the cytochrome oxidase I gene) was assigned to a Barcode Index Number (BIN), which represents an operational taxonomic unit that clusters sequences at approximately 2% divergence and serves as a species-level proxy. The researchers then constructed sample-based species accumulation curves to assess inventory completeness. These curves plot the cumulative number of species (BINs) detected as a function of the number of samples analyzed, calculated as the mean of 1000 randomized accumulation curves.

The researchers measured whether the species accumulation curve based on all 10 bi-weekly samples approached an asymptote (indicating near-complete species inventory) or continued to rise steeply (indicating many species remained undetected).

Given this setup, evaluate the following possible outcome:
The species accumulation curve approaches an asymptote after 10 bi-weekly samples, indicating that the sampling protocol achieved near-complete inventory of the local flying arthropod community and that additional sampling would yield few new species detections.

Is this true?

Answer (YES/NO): NO